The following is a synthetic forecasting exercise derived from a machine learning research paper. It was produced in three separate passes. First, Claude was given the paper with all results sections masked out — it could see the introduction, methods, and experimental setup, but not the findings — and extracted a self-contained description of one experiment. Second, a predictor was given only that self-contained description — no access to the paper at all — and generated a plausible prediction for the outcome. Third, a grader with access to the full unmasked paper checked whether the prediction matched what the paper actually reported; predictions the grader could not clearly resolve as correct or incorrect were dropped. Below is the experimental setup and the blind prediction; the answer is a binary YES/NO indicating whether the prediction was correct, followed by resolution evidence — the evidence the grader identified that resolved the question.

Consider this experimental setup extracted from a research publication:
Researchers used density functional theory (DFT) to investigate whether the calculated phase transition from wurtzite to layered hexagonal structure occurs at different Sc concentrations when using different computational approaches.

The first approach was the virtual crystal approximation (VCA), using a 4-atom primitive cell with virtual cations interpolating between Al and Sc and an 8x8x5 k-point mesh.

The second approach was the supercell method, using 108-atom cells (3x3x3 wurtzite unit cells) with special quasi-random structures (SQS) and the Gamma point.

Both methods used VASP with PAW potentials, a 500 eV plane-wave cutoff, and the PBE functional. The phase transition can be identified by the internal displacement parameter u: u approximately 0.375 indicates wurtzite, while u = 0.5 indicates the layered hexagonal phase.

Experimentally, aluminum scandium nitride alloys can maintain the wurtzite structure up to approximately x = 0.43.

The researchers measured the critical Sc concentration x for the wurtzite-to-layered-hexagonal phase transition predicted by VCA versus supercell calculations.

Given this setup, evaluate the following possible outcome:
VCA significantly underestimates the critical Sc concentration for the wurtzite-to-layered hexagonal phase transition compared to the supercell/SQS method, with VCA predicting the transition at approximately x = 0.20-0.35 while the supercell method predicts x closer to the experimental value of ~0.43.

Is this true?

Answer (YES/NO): NO